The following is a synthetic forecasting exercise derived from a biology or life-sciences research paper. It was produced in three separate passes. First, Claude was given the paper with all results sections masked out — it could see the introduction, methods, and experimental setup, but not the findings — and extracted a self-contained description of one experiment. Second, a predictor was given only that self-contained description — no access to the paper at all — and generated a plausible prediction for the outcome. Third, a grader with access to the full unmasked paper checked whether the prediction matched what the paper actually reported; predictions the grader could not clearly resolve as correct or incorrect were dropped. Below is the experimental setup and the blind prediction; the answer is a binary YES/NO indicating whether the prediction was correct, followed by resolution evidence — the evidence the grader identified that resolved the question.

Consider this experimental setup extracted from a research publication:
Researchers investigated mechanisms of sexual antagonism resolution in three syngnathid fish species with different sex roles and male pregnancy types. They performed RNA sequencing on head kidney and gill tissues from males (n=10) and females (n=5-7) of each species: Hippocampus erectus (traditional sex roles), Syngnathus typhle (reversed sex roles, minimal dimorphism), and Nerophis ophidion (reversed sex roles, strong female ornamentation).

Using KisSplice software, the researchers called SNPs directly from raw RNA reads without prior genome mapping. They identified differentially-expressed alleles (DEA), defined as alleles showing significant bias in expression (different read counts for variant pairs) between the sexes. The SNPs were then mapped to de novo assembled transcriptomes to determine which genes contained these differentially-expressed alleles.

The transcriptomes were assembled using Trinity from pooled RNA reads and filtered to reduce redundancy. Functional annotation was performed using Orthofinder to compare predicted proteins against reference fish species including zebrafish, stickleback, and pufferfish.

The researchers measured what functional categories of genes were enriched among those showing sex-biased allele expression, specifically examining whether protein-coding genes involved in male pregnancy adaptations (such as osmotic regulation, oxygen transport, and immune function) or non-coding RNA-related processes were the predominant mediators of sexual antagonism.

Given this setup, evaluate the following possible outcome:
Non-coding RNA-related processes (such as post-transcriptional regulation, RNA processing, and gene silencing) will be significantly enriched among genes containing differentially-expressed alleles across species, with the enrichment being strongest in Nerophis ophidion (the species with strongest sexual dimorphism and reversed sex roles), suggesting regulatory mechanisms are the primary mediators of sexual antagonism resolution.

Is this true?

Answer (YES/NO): NO